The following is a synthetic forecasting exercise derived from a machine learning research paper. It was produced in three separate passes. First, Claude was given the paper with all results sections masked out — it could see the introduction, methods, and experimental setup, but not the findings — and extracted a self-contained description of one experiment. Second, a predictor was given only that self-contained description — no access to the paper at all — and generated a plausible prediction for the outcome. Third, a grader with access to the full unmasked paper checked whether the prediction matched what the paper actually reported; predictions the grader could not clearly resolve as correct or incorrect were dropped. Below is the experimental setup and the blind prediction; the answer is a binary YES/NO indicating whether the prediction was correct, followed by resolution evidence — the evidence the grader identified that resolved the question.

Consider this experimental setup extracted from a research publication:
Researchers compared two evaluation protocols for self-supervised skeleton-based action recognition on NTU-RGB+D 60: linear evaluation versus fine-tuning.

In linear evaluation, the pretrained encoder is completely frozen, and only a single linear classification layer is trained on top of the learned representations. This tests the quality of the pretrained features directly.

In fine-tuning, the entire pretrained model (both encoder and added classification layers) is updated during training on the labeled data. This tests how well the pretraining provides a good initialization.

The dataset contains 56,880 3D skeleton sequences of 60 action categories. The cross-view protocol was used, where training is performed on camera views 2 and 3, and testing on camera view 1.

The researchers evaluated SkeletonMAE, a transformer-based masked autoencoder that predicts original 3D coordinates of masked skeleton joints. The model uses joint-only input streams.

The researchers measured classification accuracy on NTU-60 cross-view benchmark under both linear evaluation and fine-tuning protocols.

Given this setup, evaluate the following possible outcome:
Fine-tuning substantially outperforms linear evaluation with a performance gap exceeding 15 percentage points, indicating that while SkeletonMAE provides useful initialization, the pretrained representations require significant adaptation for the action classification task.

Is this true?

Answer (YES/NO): YES